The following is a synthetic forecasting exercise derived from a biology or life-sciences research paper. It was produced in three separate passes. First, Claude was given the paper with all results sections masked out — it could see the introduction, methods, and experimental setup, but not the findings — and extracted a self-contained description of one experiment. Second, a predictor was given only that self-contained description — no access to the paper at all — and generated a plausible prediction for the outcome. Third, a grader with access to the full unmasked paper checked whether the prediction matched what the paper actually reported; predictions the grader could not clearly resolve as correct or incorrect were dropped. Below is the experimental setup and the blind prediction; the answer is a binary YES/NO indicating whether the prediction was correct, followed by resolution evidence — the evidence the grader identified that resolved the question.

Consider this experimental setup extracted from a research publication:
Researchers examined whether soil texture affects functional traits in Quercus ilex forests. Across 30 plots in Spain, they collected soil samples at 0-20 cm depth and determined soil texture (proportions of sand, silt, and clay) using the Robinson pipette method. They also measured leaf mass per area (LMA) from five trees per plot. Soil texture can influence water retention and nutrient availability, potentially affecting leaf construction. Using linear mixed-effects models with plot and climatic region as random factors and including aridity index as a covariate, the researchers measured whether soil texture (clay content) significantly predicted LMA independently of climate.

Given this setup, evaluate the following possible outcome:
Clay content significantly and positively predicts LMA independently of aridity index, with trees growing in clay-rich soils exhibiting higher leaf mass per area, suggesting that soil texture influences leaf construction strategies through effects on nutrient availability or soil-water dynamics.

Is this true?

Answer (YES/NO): NO